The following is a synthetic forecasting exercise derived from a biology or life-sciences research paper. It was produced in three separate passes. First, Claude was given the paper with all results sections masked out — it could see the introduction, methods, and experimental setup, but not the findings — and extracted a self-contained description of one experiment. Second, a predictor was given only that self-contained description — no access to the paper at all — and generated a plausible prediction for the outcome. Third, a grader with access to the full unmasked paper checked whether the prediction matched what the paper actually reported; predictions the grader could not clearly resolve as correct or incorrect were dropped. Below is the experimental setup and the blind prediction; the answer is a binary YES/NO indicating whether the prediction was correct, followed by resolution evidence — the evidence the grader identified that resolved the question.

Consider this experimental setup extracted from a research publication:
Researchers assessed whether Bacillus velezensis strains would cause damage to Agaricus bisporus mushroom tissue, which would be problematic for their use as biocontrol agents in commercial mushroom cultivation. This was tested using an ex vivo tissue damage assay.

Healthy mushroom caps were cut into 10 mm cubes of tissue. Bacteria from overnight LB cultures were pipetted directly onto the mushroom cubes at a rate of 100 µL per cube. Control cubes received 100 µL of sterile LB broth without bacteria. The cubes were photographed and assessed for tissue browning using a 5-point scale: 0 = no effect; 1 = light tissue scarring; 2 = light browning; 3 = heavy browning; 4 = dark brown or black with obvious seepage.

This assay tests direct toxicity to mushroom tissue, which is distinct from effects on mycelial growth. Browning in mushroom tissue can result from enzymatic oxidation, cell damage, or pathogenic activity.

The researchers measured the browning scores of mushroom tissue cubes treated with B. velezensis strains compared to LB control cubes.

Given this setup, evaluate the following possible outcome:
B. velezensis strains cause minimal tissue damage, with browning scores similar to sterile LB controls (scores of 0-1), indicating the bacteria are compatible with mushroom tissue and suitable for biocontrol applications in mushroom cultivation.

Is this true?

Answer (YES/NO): YES